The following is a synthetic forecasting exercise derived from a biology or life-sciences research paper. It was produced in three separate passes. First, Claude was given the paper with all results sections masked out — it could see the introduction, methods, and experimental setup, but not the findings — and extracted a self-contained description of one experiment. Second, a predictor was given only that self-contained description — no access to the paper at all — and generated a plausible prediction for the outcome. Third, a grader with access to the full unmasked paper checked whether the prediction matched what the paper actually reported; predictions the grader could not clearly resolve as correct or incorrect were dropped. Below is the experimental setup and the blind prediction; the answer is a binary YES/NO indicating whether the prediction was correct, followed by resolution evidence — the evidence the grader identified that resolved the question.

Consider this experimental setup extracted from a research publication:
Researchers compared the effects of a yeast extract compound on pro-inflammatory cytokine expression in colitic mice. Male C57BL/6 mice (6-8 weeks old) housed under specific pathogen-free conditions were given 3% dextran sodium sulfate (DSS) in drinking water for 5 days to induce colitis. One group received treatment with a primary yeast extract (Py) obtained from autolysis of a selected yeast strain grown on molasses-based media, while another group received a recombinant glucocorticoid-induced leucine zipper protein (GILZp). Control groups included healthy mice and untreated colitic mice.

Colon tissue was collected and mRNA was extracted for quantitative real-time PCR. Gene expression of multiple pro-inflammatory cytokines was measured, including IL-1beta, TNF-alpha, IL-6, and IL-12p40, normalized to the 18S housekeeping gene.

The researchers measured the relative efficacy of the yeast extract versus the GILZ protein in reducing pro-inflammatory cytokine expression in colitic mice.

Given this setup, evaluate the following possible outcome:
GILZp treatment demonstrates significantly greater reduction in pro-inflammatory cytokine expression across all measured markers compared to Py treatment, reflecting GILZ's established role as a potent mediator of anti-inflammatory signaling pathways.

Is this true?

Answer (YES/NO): NO